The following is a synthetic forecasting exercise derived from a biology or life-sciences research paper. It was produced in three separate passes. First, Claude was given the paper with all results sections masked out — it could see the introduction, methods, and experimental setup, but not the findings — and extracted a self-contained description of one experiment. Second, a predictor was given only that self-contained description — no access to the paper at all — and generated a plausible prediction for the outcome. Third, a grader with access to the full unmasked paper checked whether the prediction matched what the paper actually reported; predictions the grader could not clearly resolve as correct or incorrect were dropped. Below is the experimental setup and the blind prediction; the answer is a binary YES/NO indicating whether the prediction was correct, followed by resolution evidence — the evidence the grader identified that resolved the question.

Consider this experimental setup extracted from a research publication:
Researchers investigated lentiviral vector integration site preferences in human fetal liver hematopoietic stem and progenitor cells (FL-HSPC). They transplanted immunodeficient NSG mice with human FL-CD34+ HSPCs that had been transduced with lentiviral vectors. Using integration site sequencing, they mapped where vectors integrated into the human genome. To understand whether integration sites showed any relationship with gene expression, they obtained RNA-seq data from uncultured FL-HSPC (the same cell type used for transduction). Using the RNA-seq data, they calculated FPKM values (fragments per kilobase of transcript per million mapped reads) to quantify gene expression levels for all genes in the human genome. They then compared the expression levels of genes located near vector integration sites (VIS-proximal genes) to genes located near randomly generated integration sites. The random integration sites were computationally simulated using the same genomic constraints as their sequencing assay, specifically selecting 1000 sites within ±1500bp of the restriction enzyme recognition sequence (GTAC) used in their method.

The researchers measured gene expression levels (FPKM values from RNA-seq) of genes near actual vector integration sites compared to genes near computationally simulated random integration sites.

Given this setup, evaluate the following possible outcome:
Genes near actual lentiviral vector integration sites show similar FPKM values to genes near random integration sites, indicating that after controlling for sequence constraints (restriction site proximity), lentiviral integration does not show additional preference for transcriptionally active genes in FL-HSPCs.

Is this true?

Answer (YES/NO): NO